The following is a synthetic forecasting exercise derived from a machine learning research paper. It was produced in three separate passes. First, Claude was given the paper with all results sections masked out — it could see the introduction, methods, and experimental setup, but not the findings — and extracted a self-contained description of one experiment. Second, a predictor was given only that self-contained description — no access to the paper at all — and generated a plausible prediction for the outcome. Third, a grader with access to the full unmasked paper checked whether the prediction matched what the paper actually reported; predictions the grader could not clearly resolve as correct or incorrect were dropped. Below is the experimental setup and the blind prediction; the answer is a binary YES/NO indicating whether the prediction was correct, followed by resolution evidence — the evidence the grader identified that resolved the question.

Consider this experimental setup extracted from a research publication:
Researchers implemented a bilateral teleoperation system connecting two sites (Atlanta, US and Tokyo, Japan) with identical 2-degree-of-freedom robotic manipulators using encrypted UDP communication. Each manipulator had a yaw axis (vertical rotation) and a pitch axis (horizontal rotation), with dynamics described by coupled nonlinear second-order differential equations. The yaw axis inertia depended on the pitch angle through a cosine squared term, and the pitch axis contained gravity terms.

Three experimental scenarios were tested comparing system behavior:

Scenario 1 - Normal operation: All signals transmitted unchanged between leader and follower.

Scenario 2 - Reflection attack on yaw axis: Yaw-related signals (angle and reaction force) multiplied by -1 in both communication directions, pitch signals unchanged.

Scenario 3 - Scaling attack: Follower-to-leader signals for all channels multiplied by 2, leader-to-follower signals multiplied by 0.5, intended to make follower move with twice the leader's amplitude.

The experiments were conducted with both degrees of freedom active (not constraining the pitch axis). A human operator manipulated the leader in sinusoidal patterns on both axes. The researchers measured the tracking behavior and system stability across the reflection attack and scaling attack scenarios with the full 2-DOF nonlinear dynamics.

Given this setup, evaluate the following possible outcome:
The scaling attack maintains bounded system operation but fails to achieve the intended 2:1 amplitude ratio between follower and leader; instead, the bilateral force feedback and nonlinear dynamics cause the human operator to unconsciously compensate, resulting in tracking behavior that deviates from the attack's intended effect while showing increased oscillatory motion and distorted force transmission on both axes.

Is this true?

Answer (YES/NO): NO